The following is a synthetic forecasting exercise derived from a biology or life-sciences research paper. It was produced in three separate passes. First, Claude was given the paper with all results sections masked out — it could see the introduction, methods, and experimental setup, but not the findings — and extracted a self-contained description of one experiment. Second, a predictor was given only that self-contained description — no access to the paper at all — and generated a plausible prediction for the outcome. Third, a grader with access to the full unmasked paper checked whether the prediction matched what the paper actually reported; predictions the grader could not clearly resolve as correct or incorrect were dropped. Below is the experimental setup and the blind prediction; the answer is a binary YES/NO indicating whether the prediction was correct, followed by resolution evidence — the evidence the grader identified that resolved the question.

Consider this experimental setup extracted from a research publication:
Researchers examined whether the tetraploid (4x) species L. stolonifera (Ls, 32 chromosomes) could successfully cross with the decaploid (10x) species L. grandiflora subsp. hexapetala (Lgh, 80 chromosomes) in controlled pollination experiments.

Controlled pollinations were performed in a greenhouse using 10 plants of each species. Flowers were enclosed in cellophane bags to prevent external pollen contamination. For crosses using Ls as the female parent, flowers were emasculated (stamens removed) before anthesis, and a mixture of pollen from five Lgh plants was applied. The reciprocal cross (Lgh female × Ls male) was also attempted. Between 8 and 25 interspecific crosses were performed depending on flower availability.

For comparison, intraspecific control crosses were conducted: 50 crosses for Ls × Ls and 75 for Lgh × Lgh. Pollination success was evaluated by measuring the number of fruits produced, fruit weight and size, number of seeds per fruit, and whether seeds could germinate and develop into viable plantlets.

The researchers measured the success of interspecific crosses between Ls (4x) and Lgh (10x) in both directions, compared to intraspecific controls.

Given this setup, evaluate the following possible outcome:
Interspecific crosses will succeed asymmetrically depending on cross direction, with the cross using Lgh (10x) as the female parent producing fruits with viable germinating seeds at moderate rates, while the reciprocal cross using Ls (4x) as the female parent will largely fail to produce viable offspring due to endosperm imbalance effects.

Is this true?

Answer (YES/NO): NO